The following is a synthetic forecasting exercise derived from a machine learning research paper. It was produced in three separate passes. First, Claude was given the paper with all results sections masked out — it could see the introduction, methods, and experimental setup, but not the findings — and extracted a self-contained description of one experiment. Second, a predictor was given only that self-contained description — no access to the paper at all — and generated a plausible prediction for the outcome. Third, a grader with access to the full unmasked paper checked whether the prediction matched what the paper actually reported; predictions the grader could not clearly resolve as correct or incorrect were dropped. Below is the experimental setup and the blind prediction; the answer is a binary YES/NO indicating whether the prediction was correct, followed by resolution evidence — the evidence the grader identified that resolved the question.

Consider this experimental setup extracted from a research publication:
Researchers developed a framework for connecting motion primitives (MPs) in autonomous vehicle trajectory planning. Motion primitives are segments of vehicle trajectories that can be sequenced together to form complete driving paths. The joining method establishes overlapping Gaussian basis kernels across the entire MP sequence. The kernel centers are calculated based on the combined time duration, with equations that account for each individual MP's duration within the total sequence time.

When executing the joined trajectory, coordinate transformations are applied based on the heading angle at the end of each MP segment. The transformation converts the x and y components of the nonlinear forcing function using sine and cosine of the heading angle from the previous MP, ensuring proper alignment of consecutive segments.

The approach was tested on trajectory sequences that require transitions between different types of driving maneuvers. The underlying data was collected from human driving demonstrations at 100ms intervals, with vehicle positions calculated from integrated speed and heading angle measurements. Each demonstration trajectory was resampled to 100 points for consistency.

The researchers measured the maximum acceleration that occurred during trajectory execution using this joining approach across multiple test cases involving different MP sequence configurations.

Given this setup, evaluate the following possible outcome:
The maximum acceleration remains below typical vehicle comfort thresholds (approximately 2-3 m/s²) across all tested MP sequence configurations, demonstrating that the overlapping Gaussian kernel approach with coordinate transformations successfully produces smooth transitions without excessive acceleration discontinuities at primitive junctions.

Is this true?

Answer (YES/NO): YES